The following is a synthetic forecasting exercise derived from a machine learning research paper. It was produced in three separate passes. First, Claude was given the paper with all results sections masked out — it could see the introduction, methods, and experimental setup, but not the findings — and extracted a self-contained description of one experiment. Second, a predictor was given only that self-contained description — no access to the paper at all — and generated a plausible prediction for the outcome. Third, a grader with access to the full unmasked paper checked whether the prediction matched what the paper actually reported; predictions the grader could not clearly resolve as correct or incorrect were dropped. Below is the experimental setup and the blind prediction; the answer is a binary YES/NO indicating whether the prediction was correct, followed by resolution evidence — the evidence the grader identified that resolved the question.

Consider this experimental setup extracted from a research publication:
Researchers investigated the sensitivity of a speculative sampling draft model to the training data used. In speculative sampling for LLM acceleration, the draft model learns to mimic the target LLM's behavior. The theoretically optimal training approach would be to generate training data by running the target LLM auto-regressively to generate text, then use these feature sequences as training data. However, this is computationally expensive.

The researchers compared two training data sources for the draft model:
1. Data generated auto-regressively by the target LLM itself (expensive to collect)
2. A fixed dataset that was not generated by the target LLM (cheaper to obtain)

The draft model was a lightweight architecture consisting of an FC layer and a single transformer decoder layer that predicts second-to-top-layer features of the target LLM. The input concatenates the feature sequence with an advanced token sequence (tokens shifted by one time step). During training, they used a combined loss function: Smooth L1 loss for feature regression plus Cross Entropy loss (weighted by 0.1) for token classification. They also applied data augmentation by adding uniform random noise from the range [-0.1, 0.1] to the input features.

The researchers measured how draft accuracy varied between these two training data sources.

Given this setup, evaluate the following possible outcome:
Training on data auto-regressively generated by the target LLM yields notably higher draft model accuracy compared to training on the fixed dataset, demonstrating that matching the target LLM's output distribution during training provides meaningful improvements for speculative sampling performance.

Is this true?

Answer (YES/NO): NO